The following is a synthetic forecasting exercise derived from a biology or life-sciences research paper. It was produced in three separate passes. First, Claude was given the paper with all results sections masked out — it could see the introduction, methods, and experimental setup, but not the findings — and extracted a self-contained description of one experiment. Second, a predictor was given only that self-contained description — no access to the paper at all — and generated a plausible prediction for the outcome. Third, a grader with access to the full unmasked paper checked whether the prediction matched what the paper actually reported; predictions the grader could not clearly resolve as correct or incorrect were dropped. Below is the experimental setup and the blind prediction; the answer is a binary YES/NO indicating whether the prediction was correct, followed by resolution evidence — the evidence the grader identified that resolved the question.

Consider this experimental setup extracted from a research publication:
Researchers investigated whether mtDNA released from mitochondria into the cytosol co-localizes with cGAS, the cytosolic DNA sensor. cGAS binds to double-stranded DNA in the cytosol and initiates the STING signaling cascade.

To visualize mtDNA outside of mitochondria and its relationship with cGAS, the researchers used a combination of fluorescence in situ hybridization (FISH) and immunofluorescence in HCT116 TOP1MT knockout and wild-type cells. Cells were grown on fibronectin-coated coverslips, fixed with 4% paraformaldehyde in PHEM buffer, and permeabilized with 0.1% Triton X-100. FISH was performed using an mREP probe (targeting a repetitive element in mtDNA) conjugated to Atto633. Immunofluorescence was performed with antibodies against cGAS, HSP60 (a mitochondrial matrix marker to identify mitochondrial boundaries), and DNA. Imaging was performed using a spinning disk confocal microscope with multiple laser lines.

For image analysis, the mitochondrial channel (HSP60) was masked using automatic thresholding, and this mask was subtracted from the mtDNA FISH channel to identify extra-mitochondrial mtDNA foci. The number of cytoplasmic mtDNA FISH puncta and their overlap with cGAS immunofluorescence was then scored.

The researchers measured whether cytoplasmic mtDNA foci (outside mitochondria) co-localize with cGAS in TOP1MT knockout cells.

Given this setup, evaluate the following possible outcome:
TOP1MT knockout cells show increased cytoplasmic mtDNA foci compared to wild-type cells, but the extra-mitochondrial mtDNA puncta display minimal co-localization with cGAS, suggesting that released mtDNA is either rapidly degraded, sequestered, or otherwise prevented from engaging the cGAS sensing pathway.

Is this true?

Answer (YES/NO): NO